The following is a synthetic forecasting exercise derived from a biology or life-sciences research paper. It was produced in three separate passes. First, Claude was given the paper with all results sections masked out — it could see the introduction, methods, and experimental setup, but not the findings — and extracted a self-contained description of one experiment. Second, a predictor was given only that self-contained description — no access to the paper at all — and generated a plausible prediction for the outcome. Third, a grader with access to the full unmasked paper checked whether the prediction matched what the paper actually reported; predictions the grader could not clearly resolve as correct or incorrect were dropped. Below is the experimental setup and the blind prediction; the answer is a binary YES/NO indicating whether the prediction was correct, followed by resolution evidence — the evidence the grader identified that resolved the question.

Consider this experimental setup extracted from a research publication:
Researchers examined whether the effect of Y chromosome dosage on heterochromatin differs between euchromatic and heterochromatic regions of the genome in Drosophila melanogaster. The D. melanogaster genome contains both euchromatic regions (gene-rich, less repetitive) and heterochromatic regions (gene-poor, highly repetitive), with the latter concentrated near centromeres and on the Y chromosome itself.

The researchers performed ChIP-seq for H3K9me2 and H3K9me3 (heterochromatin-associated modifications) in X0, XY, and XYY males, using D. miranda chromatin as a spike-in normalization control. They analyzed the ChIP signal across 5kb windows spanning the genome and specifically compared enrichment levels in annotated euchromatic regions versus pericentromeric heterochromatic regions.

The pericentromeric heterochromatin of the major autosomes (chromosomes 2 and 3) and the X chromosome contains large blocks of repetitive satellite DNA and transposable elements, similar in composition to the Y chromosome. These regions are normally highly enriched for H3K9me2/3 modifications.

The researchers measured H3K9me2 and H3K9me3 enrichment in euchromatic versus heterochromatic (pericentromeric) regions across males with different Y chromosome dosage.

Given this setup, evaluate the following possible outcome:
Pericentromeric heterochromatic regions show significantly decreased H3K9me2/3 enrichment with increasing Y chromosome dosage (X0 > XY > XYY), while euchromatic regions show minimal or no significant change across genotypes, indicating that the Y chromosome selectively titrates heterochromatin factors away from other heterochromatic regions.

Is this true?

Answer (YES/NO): YES